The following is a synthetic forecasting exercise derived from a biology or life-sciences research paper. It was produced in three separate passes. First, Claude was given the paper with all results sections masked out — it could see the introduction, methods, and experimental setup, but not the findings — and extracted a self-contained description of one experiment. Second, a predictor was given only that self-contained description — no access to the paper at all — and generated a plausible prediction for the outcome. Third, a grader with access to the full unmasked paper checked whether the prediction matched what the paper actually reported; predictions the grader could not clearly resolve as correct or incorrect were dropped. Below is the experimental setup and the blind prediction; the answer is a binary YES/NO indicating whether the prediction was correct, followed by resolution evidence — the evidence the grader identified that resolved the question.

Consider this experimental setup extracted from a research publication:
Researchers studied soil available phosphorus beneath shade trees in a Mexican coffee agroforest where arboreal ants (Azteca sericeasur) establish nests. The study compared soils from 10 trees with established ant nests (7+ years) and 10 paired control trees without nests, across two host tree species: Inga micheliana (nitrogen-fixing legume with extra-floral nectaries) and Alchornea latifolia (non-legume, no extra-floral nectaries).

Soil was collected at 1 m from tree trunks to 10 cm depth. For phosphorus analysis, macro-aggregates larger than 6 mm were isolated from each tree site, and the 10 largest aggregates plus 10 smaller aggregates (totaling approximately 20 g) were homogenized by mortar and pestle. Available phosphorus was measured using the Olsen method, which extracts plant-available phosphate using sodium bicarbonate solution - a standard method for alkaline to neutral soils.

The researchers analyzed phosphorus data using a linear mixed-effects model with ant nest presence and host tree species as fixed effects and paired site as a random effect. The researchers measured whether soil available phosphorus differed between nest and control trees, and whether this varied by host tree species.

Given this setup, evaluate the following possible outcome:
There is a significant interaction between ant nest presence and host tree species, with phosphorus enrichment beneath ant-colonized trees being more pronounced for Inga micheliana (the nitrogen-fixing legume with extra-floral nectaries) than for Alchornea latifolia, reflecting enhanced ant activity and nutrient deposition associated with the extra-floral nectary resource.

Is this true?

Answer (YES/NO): NO